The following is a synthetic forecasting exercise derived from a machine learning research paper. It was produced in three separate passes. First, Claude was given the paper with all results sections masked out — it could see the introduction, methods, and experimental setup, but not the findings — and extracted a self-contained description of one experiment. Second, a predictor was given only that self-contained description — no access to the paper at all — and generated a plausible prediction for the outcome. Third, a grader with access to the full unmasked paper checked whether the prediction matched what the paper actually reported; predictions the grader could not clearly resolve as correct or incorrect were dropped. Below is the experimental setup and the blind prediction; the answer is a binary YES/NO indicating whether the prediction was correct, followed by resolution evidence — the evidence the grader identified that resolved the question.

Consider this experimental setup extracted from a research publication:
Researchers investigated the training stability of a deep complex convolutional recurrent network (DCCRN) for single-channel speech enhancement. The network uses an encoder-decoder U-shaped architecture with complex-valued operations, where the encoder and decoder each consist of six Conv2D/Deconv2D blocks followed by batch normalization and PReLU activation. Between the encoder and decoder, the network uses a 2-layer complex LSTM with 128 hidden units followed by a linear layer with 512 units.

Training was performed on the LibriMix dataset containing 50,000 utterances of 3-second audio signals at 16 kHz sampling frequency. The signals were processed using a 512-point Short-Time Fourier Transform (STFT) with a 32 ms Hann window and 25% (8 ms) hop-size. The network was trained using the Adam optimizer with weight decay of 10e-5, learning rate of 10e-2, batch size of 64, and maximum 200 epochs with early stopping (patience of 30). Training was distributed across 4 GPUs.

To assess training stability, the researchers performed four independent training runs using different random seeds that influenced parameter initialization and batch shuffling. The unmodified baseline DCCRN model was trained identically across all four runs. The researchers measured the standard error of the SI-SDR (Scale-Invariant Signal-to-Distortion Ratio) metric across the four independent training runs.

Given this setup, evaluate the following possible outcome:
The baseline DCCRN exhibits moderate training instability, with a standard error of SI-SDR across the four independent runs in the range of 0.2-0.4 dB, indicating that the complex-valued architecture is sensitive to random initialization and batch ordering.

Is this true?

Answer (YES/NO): NO